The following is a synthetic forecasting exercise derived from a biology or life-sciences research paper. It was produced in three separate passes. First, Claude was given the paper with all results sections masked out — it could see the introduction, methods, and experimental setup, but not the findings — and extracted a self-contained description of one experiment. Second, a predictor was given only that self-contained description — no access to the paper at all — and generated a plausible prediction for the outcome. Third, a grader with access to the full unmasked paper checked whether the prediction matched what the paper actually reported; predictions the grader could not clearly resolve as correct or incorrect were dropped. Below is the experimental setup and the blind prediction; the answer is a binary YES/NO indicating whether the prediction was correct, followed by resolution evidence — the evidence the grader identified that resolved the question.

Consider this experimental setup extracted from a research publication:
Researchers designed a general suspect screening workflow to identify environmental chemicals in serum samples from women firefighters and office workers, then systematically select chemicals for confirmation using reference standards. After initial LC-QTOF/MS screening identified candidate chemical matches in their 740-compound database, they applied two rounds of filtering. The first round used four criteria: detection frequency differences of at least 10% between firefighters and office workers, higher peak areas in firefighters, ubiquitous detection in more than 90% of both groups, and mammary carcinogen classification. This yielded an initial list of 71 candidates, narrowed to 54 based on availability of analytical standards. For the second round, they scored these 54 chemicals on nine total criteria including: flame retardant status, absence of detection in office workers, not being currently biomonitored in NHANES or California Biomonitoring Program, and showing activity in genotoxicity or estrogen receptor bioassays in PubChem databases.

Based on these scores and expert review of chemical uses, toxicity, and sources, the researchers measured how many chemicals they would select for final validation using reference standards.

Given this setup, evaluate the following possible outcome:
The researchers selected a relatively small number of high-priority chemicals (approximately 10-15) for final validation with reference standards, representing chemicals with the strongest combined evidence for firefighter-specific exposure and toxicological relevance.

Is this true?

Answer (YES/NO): NO